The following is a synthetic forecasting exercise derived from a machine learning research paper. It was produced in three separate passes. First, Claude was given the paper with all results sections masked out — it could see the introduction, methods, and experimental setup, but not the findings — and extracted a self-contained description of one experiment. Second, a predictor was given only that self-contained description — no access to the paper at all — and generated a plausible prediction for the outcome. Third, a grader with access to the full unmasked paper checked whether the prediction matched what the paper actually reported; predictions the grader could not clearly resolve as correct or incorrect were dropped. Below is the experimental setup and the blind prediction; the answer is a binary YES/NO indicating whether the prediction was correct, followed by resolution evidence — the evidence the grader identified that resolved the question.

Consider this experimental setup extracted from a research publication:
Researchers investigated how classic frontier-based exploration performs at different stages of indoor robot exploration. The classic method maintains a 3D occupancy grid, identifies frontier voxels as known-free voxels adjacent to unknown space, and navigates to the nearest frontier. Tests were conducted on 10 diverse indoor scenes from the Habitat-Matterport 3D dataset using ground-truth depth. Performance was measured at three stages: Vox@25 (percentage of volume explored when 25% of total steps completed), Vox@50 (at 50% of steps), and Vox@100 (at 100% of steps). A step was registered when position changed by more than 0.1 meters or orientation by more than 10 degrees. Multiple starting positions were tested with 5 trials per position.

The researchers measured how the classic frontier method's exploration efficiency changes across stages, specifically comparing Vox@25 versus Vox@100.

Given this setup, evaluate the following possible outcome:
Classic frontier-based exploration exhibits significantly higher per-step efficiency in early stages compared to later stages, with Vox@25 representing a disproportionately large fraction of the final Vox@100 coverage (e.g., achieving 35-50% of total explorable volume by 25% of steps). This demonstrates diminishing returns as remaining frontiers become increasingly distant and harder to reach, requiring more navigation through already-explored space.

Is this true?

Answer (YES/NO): NO